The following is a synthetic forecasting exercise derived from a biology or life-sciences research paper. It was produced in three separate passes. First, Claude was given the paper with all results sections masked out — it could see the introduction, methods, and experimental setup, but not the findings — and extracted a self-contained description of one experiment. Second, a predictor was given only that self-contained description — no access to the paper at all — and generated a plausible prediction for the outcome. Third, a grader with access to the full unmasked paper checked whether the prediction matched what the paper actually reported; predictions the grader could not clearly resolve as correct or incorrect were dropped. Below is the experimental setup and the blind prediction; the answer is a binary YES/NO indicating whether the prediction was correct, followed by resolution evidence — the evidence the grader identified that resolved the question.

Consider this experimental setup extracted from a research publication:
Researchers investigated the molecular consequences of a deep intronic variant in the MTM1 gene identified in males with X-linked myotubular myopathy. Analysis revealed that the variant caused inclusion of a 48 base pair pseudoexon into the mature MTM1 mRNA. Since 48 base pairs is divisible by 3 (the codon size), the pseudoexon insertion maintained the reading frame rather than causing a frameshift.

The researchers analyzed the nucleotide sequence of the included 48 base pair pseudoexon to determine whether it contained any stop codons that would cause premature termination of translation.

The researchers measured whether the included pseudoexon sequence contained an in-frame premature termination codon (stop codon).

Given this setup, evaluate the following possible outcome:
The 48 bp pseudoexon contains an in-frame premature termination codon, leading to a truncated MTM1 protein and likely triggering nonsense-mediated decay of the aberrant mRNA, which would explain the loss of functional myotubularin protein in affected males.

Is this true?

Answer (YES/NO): YES